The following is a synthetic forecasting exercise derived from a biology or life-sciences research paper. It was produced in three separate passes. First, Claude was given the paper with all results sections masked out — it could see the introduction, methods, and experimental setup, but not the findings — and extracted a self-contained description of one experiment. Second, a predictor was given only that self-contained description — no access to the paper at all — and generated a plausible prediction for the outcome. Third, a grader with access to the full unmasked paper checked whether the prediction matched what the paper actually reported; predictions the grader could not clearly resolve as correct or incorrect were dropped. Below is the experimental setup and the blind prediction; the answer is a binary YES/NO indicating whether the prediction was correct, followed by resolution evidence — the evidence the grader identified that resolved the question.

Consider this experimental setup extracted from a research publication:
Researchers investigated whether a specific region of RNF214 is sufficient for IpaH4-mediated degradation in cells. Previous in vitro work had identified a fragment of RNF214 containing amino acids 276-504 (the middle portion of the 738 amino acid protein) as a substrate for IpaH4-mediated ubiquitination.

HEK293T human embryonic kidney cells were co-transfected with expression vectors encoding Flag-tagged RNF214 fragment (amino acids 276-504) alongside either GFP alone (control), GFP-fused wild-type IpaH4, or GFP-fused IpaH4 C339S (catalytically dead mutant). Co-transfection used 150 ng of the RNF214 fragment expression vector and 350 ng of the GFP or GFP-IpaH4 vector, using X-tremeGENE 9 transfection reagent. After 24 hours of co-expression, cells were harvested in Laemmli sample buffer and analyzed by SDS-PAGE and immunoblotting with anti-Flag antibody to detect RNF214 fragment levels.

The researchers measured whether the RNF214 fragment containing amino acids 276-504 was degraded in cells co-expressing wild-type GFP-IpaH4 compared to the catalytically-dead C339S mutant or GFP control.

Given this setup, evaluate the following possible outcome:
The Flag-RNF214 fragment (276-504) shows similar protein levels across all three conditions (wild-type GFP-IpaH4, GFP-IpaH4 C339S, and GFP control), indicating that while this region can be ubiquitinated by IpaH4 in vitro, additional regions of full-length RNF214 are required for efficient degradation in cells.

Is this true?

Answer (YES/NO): NO